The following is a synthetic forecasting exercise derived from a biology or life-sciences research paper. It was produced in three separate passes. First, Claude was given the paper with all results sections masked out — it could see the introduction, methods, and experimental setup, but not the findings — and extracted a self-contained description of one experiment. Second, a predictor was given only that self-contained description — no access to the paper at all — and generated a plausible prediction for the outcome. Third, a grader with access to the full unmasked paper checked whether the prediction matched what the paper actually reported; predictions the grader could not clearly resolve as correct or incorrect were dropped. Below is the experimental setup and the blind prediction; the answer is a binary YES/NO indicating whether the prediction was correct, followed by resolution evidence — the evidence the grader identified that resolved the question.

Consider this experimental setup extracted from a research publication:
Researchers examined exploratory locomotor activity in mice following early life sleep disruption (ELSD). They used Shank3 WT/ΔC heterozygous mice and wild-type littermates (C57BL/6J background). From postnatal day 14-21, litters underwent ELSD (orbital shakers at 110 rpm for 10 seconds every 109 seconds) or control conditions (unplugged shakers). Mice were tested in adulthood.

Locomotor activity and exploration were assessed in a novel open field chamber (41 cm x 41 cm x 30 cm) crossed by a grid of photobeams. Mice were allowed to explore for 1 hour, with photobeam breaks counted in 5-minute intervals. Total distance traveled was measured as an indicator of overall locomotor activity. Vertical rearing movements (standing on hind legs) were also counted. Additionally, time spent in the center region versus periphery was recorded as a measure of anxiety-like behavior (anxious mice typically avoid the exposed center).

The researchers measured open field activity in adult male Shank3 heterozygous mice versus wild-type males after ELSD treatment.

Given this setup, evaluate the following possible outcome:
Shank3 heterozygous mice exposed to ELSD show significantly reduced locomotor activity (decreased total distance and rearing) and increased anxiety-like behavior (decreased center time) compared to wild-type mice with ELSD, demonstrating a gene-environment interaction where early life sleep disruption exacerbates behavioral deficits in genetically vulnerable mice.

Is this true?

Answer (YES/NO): NO